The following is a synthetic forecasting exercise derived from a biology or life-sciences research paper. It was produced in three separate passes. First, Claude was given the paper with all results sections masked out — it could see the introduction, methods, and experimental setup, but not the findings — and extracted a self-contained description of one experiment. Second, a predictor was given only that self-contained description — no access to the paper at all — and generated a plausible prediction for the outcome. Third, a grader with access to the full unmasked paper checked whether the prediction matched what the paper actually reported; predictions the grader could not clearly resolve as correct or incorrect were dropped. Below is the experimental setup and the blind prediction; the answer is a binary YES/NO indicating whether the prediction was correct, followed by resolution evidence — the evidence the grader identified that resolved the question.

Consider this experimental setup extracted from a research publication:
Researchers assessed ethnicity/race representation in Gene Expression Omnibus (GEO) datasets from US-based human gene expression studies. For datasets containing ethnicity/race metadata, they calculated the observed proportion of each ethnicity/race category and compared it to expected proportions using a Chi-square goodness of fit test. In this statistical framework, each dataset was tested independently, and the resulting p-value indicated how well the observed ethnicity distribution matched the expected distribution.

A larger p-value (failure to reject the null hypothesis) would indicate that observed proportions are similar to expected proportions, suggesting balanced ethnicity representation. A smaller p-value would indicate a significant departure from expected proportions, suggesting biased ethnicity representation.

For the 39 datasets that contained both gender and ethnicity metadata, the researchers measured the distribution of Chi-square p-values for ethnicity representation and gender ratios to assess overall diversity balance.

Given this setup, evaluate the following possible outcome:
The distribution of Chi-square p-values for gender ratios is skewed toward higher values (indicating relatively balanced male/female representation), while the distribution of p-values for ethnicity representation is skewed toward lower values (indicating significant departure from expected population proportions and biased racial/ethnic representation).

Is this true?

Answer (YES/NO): NO